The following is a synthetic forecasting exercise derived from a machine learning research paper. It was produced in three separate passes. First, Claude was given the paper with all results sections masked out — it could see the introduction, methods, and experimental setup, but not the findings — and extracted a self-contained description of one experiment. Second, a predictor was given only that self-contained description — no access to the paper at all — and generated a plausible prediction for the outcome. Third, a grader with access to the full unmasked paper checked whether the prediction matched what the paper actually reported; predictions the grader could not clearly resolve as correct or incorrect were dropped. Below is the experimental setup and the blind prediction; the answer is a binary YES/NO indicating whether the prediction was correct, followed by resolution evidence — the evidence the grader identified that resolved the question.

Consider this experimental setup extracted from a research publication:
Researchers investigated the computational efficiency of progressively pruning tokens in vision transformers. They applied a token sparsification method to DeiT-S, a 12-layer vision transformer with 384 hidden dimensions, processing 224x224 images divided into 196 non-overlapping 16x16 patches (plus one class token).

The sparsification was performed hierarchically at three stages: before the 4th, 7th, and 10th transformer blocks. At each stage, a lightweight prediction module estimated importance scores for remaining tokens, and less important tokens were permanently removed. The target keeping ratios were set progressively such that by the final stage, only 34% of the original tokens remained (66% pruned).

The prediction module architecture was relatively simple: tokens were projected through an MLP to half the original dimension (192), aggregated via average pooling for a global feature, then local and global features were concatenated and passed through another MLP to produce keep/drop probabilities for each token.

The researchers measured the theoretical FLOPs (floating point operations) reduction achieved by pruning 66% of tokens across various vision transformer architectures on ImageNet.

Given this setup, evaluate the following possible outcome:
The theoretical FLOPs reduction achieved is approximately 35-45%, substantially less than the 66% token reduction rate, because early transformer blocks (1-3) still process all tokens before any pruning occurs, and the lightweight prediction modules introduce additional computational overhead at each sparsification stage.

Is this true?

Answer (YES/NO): NO